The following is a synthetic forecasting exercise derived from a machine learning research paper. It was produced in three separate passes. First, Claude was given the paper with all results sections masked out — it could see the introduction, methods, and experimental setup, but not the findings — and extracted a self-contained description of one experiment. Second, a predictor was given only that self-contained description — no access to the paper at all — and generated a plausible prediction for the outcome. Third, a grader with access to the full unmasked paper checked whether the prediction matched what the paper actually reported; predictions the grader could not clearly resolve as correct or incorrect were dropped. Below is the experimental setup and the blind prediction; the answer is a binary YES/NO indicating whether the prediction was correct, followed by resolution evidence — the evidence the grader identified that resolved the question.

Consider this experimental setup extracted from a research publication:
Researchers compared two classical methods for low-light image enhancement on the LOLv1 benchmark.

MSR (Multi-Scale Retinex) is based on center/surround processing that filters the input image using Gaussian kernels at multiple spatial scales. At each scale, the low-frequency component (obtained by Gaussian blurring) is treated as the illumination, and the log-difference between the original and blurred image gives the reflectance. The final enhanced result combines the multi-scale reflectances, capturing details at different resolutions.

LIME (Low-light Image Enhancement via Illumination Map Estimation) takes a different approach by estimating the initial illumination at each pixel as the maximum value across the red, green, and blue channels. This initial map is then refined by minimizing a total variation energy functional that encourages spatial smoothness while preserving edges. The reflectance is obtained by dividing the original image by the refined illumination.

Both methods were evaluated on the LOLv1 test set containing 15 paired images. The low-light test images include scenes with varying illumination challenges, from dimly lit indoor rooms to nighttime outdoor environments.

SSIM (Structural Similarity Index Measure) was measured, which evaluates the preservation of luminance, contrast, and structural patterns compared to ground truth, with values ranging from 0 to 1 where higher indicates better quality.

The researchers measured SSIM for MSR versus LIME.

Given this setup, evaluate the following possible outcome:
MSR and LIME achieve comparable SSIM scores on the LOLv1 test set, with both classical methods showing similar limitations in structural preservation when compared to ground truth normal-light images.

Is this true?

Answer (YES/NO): NO